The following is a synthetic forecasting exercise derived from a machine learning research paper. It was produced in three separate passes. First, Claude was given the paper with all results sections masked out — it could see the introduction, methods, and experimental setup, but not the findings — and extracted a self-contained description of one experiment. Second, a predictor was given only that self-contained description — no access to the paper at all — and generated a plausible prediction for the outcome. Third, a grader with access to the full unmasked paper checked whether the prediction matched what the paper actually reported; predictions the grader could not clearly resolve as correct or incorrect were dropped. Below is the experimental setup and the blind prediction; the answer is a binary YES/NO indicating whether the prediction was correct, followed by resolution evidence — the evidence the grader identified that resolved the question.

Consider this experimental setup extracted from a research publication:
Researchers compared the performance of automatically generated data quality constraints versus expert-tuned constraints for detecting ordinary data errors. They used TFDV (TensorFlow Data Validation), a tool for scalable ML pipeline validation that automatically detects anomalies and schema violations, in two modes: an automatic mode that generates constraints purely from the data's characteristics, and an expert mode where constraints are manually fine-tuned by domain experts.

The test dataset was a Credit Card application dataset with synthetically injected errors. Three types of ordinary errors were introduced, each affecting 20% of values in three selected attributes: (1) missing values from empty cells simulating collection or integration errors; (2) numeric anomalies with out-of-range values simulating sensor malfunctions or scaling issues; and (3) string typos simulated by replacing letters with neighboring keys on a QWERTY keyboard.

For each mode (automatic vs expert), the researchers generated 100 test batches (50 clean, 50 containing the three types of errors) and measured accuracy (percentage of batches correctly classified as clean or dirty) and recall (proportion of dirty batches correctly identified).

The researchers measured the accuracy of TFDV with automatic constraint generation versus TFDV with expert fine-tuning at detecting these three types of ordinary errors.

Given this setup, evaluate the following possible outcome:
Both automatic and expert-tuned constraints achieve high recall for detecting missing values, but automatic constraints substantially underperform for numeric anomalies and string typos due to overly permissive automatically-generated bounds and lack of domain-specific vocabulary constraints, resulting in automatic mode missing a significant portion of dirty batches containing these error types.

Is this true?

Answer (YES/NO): NO